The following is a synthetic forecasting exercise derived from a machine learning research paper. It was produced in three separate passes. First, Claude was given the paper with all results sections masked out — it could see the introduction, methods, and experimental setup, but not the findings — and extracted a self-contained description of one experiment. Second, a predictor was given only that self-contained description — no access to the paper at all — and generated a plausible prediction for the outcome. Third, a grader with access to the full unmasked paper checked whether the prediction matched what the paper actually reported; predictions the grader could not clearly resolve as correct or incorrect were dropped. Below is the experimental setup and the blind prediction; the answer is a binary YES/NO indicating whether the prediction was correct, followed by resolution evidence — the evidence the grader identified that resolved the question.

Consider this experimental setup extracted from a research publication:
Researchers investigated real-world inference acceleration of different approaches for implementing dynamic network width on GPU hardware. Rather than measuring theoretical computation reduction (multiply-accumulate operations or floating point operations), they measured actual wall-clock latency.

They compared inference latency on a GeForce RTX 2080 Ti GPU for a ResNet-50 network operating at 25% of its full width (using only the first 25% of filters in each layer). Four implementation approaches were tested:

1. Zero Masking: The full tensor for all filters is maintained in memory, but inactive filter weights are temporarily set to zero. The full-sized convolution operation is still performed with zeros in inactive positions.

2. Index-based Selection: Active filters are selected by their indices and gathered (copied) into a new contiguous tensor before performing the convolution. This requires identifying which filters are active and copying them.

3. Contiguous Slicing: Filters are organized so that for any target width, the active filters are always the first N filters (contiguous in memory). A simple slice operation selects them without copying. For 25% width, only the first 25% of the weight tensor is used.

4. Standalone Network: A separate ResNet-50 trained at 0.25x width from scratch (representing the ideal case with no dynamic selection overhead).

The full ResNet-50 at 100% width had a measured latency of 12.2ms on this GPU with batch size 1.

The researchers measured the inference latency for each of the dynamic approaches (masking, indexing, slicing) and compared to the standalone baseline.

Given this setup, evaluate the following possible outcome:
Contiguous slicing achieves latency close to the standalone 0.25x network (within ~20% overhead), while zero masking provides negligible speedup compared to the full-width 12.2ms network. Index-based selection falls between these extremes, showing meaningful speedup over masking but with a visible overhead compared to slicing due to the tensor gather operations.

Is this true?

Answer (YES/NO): NO